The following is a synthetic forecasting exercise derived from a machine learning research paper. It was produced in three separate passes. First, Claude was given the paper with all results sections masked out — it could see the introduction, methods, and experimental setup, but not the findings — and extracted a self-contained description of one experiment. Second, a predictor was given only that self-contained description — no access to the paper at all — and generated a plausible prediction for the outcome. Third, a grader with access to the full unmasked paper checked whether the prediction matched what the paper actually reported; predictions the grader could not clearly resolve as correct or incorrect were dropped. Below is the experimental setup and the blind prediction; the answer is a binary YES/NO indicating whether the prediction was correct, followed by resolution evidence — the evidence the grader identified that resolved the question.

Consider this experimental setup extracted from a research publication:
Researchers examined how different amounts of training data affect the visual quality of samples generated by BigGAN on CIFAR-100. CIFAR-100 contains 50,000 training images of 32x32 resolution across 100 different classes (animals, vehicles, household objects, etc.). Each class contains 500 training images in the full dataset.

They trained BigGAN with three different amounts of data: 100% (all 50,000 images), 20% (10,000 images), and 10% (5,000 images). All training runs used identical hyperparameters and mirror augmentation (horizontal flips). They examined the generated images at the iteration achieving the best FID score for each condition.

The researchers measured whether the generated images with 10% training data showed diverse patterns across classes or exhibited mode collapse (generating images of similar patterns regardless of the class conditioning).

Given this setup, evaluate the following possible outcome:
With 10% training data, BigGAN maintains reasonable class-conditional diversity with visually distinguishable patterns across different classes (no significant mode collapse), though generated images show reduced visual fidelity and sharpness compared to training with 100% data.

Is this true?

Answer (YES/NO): NO